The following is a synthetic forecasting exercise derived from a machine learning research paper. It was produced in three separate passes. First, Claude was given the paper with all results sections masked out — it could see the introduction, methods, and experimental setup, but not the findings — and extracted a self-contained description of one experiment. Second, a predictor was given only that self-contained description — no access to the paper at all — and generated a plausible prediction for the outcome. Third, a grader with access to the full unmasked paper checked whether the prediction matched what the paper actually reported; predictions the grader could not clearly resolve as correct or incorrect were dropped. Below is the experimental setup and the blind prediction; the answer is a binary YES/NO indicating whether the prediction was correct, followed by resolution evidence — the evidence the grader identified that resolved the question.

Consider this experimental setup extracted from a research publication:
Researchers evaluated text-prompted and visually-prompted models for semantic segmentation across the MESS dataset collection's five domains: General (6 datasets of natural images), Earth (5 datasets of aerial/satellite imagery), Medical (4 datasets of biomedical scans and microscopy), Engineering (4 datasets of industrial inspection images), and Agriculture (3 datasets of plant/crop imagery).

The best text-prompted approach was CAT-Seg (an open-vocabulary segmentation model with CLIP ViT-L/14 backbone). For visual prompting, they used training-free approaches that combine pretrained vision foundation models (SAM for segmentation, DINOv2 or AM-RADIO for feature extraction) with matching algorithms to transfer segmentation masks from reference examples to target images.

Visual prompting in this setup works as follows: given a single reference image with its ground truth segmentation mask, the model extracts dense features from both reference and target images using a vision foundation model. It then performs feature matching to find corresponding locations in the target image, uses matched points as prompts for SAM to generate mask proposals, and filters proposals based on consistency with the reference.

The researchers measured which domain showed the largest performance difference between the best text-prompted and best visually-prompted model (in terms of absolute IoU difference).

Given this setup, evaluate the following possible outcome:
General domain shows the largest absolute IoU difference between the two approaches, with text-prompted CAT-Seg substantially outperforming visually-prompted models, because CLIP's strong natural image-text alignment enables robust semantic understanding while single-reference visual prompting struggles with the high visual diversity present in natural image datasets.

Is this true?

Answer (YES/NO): NO